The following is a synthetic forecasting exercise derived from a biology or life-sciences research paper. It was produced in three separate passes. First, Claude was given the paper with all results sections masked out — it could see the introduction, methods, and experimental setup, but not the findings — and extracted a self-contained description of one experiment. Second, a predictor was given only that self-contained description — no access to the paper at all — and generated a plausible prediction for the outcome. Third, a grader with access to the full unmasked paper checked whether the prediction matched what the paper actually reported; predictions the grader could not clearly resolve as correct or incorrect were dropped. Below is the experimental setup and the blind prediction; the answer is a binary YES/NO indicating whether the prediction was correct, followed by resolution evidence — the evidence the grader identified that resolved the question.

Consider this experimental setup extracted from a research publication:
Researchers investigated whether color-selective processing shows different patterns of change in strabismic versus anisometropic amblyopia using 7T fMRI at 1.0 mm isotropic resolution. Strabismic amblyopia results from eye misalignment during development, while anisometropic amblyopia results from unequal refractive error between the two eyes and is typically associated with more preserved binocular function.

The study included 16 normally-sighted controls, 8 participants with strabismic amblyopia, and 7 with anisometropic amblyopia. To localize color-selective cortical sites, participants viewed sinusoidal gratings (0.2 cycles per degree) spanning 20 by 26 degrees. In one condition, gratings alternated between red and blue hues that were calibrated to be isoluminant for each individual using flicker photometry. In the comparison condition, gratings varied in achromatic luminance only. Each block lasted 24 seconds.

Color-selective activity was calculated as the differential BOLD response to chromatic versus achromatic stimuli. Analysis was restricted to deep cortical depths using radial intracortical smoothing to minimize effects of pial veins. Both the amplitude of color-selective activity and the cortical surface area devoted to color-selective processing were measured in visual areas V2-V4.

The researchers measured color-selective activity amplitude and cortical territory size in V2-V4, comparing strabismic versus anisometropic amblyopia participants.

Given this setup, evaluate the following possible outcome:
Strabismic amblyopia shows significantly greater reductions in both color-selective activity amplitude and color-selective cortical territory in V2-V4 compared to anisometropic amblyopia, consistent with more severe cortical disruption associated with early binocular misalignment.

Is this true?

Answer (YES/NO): NO